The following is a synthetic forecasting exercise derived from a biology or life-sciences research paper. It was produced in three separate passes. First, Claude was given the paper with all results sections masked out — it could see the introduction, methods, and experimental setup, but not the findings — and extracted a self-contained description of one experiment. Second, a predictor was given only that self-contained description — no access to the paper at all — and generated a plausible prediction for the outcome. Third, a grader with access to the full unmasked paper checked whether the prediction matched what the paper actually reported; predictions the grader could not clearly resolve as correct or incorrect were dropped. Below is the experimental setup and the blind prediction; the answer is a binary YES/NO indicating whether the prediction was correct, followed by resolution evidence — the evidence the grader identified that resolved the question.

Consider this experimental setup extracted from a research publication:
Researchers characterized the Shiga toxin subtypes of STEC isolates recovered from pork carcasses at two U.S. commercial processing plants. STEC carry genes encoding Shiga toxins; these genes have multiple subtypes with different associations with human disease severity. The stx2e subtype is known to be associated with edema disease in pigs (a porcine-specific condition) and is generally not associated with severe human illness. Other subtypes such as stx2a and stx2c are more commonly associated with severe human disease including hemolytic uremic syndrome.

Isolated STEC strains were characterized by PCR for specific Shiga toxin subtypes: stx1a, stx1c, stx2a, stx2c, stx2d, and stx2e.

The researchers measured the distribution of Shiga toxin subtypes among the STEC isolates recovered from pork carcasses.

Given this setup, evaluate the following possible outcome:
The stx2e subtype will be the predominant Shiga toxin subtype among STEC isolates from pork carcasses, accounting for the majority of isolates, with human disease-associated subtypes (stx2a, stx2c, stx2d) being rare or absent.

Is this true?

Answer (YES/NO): YES